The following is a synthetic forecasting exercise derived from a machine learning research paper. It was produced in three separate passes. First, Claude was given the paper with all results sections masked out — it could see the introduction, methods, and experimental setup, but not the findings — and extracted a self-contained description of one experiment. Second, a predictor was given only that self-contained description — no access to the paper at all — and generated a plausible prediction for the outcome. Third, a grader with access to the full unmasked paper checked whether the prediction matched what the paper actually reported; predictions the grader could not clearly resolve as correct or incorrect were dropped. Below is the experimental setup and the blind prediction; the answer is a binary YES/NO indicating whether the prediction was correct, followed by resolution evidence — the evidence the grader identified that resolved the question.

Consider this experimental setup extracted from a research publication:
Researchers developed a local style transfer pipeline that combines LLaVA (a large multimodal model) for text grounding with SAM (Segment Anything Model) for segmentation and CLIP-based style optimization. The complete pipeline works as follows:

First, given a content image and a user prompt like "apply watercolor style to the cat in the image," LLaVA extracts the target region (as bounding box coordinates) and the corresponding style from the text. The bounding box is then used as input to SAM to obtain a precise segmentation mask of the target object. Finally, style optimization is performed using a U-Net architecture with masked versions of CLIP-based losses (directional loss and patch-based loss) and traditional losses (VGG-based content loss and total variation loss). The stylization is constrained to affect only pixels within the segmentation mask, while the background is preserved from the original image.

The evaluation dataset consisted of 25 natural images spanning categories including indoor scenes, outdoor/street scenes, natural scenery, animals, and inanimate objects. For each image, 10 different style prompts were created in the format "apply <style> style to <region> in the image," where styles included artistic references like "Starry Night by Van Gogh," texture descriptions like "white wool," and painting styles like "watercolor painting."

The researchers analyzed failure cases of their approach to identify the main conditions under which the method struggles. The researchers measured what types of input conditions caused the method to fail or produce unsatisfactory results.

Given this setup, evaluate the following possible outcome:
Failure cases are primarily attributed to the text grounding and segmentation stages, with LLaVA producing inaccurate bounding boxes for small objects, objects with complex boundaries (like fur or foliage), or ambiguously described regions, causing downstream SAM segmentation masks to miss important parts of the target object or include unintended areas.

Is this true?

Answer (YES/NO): NO